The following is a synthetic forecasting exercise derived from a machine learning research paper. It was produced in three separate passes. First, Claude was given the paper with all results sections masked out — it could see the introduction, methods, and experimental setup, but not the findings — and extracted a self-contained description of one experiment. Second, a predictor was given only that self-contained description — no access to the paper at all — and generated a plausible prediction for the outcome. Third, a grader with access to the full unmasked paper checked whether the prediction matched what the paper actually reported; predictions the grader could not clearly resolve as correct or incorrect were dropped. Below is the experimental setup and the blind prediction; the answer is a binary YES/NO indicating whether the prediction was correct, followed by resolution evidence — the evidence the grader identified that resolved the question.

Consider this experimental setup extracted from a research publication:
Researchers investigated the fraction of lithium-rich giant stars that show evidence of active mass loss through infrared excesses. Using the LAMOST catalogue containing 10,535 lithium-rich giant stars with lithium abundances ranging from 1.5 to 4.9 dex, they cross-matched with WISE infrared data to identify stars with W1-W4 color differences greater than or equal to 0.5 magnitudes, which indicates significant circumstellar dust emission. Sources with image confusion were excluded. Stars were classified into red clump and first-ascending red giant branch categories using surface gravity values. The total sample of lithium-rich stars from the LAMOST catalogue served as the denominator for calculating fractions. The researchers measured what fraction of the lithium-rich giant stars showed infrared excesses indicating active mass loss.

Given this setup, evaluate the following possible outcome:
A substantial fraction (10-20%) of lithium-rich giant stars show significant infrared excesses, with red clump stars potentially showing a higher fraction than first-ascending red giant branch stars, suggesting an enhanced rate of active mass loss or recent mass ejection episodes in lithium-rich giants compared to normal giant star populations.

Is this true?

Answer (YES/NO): NO